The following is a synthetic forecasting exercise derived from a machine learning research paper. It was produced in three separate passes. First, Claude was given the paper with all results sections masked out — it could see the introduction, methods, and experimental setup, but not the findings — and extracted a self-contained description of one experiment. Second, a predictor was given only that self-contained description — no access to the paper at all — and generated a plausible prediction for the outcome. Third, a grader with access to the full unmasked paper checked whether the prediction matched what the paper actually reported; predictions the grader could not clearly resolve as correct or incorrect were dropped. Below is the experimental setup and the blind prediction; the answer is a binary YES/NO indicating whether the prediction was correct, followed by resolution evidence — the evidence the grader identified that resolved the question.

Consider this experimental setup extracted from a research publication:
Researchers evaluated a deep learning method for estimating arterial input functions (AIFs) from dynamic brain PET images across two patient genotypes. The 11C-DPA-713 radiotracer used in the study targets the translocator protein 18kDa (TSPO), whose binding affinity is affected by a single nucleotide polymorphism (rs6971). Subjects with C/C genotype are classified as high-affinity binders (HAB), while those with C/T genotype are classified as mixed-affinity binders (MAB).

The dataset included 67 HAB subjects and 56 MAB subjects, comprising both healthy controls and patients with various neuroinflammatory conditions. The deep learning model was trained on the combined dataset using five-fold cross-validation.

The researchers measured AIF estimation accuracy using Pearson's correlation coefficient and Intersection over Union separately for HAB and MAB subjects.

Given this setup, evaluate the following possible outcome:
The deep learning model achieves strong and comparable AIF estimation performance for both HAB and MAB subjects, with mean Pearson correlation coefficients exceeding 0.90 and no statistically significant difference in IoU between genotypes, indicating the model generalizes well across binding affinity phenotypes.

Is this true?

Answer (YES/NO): YES